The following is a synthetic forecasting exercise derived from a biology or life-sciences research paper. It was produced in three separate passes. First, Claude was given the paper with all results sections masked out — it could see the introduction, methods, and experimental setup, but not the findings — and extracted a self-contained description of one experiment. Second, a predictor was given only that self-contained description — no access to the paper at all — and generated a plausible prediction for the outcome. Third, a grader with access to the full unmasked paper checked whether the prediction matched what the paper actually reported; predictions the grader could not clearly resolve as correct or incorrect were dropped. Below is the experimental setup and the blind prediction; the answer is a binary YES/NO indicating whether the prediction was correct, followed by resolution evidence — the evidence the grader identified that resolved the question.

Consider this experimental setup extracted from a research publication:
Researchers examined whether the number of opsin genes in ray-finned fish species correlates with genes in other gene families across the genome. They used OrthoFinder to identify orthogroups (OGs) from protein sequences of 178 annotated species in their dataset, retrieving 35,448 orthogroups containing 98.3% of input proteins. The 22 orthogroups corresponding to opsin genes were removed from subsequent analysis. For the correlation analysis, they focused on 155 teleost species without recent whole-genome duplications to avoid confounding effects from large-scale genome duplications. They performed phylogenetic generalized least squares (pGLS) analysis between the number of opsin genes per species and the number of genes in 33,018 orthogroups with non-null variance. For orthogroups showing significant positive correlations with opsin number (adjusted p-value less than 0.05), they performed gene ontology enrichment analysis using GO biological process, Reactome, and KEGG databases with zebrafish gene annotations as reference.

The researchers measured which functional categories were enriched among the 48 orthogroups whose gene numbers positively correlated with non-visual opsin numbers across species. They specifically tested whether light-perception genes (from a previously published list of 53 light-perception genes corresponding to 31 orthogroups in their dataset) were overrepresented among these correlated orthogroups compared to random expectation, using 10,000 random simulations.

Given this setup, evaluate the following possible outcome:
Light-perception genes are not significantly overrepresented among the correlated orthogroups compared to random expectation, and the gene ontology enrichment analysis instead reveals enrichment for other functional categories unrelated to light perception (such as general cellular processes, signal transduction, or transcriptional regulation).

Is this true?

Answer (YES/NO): NO